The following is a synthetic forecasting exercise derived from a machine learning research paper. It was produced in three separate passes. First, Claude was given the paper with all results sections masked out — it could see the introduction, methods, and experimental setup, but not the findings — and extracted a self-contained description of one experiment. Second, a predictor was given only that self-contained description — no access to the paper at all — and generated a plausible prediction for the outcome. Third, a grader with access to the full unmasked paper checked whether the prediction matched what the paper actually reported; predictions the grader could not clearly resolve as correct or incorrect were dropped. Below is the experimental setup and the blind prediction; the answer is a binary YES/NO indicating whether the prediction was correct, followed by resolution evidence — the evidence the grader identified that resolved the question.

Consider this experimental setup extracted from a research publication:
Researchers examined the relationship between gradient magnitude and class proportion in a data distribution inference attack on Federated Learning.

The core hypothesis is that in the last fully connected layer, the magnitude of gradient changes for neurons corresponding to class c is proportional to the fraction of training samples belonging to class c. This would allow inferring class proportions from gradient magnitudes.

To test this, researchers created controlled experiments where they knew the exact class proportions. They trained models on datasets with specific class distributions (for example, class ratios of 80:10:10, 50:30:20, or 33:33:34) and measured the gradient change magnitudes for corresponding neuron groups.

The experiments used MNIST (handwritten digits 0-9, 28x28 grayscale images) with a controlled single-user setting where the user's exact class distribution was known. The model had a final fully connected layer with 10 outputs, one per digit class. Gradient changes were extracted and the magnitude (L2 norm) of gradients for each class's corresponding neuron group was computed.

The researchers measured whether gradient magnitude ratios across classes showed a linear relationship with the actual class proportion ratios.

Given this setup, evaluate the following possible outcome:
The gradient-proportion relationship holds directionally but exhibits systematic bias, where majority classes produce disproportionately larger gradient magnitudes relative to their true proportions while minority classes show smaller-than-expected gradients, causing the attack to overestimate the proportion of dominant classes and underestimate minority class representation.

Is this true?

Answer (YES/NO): NO